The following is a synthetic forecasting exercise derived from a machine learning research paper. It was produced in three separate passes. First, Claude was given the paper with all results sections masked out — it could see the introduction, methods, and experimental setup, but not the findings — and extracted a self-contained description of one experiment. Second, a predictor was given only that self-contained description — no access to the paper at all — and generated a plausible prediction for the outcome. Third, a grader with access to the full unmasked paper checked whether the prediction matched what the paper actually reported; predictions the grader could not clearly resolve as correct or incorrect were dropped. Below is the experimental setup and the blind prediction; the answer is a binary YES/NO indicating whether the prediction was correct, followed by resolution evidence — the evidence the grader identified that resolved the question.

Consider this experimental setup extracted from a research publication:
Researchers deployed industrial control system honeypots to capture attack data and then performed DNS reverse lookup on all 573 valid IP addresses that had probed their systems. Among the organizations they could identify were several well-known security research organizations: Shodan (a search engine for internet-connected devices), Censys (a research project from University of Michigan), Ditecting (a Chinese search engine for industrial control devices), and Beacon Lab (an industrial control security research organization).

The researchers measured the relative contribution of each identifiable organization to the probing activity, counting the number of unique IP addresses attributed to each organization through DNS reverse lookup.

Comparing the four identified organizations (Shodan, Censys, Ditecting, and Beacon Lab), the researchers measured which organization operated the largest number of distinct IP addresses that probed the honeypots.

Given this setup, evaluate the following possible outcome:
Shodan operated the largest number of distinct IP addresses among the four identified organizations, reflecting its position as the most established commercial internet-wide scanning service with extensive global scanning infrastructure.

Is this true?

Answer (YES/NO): YES